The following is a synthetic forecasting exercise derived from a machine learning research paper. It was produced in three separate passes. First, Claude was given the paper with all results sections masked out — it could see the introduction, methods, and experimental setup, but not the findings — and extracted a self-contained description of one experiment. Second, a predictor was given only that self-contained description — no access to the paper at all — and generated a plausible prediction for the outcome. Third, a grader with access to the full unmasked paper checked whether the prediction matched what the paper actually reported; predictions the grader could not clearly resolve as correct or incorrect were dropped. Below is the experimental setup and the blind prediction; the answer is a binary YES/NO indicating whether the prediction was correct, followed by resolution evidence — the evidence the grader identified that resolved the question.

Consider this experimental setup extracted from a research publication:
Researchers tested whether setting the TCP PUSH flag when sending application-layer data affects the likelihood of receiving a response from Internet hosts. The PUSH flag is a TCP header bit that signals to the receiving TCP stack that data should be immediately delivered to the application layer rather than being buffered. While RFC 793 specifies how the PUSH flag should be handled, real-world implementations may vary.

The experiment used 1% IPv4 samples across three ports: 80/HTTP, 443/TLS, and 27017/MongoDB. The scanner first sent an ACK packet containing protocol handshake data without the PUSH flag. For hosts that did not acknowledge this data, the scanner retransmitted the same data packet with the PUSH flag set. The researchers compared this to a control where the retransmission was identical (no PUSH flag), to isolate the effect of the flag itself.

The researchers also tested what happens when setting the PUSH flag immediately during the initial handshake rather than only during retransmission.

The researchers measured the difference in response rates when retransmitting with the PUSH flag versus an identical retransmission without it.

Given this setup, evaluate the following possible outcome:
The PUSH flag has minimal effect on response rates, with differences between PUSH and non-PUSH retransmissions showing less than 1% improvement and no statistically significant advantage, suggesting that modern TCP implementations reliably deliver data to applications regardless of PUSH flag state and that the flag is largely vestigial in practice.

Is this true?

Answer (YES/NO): YES